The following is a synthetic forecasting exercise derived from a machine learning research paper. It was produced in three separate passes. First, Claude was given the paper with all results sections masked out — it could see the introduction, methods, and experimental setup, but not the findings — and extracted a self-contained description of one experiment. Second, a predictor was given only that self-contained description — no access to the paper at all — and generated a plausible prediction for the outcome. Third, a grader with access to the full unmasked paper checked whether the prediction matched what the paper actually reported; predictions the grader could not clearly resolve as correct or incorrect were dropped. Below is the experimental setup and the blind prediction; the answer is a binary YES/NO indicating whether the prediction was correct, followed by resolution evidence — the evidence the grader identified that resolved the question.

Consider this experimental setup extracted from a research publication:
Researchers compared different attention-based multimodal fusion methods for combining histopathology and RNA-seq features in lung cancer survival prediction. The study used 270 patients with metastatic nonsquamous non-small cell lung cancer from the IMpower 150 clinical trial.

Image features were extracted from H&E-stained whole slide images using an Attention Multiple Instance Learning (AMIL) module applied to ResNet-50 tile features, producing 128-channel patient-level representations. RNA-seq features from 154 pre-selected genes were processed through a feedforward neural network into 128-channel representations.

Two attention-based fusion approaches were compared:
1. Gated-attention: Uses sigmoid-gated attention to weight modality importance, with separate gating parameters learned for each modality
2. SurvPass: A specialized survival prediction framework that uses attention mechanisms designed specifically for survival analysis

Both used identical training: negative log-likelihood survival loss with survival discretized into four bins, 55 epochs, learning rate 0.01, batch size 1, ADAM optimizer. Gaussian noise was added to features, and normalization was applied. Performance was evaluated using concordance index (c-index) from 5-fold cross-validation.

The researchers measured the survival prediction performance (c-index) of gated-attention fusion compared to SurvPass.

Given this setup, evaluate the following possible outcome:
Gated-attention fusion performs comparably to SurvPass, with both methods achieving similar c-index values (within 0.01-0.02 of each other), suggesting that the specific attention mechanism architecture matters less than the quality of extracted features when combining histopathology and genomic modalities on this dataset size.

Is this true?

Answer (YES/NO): NO